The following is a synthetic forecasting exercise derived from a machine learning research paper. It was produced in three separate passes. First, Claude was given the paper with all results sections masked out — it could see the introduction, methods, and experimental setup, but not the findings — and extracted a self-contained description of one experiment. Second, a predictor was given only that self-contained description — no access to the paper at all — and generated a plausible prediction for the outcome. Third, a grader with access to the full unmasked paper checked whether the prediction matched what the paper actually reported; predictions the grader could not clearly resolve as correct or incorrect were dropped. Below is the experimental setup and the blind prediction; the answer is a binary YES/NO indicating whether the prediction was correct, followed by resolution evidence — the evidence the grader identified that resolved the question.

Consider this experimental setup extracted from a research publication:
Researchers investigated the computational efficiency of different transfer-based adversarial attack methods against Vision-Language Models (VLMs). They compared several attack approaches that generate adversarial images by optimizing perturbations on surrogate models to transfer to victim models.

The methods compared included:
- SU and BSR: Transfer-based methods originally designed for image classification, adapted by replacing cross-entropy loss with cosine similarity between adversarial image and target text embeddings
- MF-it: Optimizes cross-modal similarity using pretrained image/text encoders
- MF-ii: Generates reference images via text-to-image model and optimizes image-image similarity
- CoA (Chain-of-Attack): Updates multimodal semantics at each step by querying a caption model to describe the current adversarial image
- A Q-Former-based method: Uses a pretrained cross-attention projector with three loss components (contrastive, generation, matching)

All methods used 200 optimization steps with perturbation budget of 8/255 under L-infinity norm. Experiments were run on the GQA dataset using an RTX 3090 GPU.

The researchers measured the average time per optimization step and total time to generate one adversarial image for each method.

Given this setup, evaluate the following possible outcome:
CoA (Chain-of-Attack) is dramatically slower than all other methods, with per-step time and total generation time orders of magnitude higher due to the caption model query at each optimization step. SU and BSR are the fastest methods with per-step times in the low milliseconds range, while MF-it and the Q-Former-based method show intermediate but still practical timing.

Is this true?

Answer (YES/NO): NO